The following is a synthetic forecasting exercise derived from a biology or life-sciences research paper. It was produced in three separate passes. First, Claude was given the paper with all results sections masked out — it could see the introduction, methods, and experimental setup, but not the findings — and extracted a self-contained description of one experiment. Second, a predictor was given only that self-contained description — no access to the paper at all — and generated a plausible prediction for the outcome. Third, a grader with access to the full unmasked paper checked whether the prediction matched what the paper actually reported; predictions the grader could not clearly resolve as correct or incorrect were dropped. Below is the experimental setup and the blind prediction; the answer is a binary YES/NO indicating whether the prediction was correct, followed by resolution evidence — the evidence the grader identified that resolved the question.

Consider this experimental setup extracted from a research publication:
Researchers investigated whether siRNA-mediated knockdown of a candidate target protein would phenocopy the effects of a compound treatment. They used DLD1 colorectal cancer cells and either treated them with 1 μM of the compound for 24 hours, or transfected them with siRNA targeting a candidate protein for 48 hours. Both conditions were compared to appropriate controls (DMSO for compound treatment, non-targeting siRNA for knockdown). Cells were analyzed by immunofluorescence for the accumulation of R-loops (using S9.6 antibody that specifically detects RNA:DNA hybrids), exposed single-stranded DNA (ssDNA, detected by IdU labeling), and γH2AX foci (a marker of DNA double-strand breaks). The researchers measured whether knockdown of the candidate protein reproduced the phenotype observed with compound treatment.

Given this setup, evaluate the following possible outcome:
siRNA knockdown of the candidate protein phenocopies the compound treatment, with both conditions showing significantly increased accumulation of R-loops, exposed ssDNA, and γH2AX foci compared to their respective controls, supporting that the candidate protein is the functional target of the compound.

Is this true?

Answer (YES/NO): YES